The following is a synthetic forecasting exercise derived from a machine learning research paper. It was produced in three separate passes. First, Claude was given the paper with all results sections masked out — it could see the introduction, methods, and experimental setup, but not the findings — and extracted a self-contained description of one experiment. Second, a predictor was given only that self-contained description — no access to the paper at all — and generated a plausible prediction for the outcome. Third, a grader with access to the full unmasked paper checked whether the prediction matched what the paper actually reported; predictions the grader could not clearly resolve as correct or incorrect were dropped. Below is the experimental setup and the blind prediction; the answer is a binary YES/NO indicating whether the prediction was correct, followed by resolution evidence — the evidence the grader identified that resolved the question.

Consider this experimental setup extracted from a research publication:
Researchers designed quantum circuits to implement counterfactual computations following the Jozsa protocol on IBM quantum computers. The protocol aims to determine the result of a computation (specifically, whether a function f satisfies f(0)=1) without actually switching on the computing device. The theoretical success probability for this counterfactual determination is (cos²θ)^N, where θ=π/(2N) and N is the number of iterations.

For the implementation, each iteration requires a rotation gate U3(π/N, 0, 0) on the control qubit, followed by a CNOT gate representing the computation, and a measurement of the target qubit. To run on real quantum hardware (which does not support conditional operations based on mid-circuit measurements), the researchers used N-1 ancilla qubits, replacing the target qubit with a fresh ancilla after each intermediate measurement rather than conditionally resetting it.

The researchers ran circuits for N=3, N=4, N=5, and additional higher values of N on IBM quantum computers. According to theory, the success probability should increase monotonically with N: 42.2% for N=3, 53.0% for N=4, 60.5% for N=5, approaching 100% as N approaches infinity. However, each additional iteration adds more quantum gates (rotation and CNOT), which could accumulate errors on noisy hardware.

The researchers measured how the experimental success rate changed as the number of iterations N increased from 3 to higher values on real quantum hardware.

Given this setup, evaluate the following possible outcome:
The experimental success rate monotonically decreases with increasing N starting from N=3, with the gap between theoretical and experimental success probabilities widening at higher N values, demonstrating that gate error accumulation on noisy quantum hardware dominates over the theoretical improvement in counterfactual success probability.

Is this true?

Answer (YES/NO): NO